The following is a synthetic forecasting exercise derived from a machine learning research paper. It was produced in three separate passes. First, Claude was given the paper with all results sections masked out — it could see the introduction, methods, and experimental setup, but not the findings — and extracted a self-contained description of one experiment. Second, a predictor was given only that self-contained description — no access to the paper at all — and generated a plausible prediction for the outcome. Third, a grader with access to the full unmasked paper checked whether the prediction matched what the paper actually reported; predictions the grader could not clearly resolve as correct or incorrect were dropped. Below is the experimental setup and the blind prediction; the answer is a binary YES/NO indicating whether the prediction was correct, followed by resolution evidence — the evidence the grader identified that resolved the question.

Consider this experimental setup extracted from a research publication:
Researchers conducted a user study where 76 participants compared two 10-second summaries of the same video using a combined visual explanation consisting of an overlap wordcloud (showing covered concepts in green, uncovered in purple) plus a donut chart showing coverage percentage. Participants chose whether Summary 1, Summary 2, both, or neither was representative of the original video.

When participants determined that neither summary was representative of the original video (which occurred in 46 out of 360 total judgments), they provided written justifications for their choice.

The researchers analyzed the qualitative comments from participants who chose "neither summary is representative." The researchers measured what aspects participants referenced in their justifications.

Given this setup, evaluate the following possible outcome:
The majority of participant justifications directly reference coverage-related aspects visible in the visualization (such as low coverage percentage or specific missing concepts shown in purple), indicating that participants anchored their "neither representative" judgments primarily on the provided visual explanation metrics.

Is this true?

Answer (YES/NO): NO